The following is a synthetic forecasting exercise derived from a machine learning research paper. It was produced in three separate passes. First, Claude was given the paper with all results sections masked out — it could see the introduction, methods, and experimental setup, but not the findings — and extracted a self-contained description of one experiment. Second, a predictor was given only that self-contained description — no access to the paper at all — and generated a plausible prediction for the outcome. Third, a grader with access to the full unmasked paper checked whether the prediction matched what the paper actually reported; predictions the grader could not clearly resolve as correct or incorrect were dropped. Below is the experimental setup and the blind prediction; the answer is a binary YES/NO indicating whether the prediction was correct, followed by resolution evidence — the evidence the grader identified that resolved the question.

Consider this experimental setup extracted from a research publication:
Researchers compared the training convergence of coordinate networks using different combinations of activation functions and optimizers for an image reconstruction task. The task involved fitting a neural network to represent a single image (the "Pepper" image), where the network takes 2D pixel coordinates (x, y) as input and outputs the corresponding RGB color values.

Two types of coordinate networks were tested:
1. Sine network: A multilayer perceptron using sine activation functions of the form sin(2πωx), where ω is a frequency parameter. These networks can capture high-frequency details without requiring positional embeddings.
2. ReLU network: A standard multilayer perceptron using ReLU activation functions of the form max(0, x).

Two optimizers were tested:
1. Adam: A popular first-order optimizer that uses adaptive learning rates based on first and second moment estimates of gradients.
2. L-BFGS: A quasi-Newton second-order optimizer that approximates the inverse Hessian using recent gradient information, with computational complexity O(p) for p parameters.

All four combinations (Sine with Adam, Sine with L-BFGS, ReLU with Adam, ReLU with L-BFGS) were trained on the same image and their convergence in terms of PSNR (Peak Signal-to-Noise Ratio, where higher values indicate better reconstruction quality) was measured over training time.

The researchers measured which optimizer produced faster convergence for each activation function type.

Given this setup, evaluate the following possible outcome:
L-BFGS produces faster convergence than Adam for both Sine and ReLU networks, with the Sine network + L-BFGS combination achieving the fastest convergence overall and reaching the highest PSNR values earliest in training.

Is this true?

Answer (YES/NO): NO